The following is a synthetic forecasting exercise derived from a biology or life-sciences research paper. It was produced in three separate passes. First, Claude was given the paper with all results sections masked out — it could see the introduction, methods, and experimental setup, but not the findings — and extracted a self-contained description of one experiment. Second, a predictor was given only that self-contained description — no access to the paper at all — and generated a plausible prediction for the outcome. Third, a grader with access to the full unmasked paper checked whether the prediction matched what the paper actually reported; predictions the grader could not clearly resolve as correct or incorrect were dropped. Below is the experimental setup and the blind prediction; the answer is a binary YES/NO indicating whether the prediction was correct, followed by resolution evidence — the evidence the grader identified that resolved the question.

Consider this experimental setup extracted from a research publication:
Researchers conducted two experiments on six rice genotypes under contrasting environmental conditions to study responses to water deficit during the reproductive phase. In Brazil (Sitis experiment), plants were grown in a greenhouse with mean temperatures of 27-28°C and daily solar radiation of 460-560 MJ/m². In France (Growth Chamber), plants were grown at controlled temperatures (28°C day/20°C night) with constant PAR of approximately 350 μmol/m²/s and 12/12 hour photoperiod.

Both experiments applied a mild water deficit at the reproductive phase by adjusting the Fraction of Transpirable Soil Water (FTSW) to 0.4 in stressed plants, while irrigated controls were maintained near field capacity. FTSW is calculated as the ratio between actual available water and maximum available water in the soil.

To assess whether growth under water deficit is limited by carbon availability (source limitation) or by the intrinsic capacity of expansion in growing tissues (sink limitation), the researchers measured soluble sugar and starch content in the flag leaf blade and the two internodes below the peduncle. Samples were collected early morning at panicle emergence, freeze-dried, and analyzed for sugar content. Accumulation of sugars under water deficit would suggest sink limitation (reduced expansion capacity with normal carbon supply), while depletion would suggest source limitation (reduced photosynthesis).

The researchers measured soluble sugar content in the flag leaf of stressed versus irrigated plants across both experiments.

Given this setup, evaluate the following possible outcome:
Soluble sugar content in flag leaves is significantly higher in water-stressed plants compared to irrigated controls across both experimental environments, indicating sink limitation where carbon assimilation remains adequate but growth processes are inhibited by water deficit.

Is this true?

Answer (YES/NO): NO